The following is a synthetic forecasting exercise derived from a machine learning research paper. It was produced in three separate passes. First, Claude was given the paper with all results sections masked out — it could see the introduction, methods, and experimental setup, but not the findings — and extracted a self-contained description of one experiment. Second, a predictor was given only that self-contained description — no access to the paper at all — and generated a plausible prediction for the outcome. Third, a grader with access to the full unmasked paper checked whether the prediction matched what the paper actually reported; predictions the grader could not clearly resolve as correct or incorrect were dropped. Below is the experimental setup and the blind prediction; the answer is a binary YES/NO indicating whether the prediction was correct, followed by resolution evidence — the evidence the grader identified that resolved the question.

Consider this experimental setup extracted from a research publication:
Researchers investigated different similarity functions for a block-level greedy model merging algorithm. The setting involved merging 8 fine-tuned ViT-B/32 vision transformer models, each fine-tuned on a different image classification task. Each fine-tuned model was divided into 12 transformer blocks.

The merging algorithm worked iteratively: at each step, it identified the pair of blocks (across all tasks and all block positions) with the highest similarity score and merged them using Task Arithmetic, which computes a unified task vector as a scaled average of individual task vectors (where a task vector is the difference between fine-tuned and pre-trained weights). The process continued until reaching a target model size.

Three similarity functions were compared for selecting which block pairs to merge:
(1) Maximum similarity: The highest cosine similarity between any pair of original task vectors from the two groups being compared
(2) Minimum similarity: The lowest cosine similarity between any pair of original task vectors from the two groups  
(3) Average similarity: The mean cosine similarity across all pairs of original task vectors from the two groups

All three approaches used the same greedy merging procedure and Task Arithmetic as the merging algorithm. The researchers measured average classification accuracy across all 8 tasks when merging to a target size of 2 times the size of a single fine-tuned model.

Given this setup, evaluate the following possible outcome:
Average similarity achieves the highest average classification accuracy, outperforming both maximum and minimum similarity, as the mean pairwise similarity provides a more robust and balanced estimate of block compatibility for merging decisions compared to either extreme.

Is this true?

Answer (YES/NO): NO